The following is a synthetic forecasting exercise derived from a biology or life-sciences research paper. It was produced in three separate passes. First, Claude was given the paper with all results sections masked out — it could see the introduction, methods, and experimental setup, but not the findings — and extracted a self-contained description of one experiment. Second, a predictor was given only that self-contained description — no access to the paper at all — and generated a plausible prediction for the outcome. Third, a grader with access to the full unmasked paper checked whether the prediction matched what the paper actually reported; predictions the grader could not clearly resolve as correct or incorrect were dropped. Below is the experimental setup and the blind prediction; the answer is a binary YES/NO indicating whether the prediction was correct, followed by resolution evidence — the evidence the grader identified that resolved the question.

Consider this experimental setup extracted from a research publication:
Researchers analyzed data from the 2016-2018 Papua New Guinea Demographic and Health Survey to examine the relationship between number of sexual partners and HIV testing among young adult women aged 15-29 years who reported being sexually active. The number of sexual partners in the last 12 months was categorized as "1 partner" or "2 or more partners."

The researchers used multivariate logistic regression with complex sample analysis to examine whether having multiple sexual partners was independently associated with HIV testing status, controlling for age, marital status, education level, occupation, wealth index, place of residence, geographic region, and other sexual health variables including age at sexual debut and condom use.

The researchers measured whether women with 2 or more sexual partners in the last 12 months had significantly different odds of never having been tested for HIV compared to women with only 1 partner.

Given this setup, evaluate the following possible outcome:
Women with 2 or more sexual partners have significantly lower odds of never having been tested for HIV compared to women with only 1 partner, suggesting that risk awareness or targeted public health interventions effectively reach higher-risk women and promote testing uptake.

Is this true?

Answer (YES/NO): YES